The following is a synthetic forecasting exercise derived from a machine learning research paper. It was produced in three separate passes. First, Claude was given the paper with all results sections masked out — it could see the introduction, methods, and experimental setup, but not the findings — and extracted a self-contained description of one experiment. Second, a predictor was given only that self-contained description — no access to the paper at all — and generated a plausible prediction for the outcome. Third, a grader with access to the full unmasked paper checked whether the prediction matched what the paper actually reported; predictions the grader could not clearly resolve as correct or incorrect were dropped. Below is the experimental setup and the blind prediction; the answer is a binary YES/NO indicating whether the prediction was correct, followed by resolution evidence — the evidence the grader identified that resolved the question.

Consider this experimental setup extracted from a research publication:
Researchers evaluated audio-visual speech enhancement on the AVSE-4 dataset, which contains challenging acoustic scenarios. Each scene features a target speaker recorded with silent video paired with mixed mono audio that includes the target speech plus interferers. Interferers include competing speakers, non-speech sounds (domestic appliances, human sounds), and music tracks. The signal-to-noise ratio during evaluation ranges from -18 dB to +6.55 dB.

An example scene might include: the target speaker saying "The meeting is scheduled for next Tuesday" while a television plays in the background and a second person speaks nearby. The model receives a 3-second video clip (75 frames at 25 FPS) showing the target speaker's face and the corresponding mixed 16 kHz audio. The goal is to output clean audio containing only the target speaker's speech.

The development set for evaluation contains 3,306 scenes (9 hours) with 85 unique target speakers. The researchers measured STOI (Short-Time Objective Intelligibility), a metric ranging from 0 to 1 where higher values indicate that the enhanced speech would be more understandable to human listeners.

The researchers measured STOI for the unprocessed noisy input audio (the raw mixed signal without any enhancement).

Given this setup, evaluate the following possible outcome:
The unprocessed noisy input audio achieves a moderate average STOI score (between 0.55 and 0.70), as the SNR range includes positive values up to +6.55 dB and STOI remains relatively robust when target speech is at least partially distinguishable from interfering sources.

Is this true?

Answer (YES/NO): NO